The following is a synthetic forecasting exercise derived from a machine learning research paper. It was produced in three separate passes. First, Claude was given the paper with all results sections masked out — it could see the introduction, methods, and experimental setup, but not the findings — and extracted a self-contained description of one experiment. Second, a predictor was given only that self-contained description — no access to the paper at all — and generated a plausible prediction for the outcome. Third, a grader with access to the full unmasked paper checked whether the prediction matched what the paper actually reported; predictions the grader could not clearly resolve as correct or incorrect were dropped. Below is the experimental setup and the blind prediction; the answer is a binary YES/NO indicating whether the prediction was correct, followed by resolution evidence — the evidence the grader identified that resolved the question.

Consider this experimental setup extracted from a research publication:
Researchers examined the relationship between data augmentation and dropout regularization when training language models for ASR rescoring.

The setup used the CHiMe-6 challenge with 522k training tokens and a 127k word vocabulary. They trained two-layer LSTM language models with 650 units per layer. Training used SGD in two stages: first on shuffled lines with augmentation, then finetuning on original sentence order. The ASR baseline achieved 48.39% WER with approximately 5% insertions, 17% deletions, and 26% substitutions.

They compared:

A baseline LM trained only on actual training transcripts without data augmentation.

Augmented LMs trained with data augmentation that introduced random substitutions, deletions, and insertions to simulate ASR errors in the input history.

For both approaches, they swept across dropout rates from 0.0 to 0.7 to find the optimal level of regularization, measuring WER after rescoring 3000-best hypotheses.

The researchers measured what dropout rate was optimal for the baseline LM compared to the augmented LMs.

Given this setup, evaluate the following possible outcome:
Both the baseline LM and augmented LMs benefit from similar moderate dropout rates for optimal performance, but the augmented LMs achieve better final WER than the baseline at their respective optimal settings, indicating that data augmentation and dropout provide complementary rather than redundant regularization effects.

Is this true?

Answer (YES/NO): NO